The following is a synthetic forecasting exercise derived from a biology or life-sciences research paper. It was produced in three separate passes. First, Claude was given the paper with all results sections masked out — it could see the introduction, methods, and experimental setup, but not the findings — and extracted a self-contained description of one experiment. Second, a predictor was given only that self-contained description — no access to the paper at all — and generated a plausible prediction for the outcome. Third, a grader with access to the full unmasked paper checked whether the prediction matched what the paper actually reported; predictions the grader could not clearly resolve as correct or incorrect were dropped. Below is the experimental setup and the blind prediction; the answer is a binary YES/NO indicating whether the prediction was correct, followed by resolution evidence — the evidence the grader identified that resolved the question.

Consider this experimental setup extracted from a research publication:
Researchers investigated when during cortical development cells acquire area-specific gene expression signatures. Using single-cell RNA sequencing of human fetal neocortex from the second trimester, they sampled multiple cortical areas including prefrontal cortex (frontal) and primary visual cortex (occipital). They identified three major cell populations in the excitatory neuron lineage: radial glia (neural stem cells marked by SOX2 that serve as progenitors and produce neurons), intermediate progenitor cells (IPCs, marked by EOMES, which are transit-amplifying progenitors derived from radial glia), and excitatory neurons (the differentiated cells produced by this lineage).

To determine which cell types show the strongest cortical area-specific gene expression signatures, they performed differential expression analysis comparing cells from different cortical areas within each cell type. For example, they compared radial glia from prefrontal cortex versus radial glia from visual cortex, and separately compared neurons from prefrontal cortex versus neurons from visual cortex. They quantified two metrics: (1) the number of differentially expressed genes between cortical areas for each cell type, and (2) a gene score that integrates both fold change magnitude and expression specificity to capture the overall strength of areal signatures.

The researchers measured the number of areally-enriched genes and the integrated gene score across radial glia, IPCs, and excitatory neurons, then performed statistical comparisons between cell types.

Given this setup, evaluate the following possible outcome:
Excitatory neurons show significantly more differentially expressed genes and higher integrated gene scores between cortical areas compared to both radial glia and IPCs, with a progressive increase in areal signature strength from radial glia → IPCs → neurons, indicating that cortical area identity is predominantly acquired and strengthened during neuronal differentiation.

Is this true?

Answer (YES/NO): NO